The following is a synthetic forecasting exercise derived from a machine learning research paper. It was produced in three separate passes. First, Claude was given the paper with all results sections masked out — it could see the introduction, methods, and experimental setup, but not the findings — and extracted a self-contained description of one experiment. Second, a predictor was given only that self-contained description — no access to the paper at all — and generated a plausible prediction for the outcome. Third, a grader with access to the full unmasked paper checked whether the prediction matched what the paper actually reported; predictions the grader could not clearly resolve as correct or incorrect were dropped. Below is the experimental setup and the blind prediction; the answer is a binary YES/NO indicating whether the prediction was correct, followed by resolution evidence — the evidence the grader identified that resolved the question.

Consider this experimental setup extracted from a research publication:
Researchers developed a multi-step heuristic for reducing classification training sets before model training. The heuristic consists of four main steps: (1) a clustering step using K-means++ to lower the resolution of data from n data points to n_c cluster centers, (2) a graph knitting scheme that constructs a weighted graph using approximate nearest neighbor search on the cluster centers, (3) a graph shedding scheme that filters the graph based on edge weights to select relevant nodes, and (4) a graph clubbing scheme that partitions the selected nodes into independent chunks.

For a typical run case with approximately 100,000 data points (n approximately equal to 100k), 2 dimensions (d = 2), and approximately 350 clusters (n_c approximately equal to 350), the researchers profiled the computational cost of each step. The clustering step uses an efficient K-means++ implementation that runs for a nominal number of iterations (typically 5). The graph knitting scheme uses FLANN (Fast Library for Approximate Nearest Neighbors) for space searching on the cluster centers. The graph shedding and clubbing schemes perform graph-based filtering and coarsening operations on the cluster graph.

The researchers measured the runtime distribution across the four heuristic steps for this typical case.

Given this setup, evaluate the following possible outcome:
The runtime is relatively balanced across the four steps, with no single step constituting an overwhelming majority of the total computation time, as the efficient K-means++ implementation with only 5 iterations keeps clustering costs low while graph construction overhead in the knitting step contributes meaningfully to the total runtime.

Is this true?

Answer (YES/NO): NO